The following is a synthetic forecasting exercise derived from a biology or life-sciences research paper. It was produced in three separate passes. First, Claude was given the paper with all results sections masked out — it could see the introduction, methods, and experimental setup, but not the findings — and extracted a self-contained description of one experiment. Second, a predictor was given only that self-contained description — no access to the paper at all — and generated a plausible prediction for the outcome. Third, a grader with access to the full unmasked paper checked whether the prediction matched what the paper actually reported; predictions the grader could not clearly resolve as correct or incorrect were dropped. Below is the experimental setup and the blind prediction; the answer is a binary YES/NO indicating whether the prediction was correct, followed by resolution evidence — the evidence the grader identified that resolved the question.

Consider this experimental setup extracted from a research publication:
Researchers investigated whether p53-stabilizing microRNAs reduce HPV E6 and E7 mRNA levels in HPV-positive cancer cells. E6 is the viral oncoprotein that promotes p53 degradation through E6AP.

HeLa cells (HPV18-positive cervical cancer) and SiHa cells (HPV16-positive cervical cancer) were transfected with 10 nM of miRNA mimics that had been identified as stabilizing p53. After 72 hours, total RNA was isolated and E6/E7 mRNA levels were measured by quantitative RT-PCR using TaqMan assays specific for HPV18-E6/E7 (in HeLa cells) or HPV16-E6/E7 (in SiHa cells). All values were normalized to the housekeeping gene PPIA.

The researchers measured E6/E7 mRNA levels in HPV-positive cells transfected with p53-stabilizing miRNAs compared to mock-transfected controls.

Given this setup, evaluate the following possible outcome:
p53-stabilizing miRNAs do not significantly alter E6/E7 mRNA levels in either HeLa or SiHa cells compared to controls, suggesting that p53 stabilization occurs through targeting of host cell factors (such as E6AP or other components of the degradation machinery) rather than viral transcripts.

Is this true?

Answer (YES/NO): NO